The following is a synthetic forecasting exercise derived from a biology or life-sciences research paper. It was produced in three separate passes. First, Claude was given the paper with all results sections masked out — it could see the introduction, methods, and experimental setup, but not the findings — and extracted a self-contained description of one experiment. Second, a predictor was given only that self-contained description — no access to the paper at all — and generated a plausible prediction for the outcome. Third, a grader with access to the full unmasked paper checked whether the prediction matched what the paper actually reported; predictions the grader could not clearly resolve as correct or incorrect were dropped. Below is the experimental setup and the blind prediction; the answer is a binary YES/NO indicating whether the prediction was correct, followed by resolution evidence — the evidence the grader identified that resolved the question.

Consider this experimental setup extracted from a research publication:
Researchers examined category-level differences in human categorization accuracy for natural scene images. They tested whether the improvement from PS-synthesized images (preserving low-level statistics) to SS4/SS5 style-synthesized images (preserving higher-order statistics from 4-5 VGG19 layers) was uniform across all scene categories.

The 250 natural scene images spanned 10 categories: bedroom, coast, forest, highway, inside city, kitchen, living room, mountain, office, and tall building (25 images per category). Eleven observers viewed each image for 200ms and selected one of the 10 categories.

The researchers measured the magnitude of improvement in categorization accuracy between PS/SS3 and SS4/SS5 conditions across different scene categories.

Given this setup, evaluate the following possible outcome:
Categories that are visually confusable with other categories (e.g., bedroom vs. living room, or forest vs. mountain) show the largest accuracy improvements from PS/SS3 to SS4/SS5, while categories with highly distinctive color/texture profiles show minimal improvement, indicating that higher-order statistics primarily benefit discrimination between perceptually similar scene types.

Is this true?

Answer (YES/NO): NO